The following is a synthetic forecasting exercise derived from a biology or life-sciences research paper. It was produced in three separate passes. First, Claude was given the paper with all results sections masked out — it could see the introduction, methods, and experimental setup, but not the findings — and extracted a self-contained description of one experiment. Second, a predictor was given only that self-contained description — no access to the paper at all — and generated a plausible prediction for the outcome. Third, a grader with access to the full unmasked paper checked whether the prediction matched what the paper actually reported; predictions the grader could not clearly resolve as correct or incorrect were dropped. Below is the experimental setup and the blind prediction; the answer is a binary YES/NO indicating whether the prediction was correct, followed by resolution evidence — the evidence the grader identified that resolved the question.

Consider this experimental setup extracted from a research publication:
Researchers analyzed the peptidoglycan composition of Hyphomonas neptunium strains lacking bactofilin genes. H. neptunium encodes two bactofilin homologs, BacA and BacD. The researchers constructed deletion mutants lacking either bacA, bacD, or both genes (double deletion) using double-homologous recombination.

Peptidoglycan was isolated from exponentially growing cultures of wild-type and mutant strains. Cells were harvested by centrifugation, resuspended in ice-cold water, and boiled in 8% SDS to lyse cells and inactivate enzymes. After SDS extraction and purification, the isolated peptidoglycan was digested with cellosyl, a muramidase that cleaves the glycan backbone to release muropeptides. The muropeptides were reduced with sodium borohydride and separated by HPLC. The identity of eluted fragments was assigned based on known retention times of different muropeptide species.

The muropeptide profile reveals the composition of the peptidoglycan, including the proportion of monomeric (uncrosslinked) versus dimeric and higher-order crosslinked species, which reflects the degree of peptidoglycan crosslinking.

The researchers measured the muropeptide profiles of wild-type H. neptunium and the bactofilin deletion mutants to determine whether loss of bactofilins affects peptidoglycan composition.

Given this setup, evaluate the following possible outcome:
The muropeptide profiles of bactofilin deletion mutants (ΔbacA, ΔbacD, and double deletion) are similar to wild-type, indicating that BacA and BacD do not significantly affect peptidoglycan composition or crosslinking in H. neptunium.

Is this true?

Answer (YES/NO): YES